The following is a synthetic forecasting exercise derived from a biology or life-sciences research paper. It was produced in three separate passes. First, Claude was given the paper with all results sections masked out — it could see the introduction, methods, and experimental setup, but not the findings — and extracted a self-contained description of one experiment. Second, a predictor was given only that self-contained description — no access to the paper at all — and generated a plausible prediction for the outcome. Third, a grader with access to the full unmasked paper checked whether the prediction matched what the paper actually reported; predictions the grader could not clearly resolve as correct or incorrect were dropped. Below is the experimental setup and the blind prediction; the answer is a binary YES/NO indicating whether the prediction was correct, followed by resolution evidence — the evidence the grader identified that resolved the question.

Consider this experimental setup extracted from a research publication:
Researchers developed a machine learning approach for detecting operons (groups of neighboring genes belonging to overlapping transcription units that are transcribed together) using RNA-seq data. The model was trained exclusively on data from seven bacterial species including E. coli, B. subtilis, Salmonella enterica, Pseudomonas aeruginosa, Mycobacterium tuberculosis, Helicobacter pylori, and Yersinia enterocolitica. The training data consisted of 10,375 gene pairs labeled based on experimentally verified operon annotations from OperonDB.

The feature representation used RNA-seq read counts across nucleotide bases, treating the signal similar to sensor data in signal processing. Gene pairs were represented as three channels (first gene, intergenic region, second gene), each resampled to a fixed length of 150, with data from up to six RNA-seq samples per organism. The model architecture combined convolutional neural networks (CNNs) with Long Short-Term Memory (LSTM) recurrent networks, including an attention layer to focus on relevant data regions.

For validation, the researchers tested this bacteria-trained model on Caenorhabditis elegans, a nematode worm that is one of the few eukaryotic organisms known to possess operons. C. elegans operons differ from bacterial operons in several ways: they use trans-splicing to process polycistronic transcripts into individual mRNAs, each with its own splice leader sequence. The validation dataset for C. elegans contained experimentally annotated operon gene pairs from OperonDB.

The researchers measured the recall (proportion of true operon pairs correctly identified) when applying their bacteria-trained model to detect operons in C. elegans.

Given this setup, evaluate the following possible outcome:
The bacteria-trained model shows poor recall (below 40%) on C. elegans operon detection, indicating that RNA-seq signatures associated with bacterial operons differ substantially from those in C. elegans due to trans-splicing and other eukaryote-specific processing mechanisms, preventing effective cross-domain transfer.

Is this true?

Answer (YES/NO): NO